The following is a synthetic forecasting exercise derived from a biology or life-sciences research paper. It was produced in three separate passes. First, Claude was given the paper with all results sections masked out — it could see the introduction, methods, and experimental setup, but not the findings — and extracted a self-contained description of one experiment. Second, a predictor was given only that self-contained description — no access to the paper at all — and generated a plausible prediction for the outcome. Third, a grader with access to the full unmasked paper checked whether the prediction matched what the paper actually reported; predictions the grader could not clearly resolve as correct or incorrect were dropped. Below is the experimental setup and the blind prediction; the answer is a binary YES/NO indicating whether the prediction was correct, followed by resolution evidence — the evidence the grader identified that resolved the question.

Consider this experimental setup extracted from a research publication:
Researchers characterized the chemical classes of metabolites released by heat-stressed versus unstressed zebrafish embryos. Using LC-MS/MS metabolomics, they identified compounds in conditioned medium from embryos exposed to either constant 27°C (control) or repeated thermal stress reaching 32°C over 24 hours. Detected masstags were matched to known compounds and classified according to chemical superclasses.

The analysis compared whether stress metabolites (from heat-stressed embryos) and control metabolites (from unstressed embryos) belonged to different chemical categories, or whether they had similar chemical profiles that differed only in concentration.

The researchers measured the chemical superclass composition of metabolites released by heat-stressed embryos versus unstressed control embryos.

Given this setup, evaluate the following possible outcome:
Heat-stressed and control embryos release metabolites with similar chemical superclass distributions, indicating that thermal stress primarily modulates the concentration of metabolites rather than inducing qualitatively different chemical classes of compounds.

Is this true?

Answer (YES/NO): NO